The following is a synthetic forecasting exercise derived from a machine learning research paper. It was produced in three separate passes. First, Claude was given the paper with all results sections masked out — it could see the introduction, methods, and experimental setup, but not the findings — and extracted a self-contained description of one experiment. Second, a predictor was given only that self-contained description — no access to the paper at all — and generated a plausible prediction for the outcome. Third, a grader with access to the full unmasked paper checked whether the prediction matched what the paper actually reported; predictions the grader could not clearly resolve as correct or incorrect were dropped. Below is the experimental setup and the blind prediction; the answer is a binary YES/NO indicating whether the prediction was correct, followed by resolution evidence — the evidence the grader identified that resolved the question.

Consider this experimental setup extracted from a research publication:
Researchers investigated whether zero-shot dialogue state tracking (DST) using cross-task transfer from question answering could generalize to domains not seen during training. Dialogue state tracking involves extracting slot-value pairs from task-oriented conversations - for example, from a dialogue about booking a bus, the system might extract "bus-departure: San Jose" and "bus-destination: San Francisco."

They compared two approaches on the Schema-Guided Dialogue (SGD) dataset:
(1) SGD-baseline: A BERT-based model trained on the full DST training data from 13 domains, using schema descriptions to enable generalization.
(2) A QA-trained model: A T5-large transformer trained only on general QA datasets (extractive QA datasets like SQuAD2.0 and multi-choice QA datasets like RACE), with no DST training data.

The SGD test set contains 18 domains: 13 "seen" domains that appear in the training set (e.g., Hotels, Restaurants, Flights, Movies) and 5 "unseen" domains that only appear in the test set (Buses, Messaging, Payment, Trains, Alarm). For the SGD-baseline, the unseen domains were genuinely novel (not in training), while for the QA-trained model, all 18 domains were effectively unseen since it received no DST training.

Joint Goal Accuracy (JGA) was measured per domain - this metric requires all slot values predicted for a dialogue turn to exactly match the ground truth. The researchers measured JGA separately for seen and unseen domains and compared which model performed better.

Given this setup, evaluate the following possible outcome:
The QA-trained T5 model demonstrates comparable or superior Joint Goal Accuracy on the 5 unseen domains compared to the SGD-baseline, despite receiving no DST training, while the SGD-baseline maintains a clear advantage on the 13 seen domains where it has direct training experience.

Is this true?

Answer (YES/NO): NO